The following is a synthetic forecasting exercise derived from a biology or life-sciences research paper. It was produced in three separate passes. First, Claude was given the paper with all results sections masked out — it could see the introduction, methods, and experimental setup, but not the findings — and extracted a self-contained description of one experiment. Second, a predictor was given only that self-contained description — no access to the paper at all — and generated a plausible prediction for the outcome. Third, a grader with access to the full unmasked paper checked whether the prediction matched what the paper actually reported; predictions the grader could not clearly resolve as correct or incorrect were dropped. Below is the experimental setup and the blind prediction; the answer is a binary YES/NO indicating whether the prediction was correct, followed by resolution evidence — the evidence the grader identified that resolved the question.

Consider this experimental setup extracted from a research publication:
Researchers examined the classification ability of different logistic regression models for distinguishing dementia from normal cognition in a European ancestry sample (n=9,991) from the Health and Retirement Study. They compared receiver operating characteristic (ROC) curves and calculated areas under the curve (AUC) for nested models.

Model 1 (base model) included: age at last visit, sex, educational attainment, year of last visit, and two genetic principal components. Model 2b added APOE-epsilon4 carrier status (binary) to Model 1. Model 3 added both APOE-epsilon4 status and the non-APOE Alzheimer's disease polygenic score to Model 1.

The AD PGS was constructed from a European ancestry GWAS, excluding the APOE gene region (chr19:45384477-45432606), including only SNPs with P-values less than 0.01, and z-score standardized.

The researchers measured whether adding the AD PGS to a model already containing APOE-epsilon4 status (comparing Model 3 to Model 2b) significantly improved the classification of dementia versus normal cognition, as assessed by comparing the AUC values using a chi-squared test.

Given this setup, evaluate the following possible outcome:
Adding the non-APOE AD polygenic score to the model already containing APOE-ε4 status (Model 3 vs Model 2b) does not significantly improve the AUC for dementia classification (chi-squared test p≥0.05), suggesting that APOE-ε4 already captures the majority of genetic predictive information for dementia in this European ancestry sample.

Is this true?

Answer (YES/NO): YES